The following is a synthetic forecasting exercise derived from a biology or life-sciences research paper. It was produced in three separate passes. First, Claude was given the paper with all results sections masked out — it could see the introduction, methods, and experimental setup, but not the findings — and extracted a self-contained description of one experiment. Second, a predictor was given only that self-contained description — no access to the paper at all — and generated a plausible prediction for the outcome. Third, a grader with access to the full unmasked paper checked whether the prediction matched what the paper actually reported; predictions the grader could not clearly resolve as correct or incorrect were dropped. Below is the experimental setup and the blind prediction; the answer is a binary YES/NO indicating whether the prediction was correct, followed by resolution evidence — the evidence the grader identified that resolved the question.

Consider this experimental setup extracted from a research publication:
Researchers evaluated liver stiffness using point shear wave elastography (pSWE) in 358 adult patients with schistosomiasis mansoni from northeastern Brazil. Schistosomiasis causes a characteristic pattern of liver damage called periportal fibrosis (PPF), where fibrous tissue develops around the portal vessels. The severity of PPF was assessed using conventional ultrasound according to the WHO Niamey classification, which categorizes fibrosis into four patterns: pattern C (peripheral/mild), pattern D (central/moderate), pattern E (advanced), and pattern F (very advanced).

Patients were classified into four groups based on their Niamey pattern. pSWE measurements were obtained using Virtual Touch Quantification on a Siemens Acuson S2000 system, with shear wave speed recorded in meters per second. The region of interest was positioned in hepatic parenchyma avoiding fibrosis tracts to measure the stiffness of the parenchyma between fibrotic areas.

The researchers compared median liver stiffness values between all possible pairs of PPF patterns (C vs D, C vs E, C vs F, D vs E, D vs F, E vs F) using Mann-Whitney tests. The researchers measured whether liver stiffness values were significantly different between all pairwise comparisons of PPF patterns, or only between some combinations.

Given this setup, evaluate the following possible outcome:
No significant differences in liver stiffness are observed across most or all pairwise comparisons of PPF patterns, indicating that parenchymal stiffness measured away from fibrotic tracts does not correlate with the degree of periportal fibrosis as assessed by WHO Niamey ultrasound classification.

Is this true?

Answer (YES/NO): NO